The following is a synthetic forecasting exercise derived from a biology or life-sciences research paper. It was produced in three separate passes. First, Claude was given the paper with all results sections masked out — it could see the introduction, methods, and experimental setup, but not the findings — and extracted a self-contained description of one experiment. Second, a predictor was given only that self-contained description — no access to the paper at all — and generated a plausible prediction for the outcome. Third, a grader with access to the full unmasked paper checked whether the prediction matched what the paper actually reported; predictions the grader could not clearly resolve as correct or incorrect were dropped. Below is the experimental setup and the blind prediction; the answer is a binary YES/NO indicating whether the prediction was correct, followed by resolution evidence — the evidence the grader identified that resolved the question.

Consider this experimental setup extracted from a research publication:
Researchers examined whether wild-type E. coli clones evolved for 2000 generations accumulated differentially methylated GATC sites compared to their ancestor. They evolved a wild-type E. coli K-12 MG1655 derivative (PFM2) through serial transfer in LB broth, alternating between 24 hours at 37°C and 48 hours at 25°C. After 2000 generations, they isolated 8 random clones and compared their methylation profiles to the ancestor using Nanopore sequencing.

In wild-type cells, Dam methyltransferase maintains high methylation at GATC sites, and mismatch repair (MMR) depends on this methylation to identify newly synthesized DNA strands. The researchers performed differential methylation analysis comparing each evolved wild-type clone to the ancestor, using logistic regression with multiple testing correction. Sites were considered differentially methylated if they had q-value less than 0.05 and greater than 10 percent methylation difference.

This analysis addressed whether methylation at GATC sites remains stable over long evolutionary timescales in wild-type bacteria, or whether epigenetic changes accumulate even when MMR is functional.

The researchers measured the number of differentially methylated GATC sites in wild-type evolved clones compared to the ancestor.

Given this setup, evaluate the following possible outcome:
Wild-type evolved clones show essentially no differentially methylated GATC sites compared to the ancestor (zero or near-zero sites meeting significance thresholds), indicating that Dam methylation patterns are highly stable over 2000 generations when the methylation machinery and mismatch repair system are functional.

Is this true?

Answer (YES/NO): NO